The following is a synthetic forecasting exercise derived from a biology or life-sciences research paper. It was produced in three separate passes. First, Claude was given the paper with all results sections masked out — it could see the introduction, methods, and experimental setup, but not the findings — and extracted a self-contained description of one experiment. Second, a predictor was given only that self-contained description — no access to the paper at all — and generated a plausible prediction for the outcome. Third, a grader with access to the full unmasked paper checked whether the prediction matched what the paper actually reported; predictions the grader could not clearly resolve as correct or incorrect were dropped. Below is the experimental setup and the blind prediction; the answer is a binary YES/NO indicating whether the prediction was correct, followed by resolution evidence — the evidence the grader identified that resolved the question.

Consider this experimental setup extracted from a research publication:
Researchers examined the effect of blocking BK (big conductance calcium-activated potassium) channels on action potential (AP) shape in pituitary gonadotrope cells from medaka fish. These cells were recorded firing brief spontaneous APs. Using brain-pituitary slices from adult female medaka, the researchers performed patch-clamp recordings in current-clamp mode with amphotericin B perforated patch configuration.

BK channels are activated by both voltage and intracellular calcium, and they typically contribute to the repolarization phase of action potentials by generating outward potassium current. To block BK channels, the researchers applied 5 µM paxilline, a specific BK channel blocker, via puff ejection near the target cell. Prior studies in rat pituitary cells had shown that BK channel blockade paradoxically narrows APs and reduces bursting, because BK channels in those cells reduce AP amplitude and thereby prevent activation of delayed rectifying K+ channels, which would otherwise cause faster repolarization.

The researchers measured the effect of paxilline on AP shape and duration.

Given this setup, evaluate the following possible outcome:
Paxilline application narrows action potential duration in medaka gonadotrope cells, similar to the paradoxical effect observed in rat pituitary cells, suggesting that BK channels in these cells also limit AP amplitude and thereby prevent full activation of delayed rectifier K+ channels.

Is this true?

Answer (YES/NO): NO